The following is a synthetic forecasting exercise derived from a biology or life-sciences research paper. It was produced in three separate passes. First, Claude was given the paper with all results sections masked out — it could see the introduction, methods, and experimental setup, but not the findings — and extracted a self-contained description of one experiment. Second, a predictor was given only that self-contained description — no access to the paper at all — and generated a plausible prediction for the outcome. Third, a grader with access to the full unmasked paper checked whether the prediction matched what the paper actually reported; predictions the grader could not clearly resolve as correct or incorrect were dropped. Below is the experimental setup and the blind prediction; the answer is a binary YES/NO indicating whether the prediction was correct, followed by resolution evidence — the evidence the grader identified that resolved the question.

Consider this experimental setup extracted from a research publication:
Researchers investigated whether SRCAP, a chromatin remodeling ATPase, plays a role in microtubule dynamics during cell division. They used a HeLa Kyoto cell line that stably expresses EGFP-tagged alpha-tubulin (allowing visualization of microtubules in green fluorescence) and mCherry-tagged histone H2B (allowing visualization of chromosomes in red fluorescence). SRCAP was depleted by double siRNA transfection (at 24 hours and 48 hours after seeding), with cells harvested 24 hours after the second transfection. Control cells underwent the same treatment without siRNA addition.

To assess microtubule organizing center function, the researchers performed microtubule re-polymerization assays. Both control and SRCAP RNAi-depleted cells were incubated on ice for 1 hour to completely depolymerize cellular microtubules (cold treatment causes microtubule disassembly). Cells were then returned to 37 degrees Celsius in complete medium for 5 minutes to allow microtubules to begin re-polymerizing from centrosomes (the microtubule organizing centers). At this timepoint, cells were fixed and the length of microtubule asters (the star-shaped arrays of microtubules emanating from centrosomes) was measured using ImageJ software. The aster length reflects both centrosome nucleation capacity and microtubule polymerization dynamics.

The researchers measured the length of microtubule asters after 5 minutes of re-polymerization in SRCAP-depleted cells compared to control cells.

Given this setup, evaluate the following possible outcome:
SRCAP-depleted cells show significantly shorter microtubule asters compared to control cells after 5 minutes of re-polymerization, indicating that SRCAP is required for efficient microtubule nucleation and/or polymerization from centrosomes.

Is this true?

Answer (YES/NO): NO